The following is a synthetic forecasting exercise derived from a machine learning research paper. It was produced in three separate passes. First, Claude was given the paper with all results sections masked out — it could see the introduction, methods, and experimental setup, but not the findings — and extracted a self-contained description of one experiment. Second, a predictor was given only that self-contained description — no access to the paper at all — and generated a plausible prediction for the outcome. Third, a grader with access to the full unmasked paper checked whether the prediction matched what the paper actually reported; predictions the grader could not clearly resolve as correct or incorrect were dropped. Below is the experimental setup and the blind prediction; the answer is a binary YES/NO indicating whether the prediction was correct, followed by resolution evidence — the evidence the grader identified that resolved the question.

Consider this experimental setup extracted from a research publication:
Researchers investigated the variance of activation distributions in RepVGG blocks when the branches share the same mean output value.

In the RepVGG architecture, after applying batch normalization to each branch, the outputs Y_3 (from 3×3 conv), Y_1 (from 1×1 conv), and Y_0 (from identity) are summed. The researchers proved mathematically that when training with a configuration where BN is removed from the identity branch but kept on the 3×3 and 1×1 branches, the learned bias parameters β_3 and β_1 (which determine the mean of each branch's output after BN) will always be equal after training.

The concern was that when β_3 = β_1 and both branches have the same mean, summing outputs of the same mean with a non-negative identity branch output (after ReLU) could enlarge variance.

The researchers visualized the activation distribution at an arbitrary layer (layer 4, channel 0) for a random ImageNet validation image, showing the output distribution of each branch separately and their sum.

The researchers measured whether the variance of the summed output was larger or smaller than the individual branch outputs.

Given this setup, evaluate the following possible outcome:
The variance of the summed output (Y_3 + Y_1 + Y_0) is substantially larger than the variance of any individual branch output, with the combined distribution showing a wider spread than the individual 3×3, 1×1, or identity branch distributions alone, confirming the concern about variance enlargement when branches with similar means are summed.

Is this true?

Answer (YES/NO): YES